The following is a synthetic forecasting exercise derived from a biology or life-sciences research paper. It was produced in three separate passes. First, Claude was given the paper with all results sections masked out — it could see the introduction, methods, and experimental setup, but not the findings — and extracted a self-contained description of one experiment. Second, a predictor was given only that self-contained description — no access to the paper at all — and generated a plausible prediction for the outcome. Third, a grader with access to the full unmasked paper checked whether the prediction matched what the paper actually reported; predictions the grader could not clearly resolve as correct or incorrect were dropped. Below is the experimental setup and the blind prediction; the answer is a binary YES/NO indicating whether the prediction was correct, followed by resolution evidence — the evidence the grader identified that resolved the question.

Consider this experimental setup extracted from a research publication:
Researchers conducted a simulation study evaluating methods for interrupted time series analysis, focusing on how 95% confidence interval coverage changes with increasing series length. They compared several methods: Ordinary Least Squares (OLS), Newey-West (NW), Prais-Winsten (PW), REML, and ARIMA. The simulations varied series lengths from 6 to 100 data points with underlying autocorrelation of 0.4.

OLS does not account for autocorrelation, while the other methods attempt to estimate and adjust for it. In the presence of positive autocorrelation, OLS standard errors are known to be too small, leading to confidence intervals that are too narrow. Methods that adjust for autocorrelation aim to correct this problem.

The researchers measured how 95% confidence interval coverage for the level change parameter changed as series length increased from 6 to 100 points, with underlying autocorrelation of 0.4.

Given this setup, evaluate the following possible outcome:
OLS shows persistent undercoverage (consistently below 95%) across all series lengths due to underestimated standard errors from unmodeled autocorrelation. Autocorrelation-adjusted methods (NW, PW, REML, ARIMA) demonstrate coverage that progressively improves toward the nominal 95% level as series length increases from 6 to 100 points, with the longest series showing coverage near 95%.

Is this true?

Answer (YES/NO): NO